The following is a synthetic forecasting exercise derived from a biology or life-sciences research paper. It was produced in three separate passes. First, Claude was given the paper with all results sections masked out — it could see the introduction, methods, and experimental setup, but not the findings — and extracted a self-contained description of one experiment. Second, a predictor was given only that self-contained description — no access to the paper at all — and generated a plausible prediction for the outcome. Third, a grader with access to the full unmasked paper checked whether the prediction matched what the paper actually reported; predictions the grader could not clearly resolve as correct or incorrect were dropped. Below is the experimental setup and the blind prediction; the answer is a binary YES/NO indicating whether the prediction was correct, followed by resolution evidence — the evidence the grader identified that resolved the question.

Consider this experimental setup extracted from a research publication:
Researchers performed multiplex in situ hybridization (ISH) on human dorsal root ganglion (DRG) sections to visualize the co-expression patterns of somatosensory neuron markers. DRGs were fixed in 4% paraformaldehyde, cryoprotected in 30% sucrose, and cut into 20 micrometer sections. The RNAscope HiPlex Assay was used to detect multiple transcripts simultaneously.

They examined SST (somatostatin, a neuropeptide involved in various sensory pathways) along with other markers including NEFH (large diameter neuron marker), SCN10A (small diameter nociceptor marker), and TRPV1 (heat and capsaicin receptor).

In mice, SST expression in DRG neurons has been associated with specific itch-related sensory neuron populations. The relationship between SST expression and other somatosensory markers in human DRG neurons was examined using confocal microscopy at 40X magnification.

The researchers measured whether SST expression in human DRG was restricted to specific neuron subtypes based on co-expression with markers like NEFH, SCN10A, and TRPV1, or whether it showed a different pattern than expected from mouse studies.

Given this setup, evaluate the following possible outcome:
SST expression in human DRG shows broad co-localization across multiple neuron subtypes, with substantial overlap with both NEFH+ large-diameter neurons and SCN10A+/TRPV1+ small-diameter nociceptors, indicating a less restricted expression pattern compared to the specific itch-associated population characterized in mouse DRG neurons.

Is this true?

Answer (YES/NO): NO